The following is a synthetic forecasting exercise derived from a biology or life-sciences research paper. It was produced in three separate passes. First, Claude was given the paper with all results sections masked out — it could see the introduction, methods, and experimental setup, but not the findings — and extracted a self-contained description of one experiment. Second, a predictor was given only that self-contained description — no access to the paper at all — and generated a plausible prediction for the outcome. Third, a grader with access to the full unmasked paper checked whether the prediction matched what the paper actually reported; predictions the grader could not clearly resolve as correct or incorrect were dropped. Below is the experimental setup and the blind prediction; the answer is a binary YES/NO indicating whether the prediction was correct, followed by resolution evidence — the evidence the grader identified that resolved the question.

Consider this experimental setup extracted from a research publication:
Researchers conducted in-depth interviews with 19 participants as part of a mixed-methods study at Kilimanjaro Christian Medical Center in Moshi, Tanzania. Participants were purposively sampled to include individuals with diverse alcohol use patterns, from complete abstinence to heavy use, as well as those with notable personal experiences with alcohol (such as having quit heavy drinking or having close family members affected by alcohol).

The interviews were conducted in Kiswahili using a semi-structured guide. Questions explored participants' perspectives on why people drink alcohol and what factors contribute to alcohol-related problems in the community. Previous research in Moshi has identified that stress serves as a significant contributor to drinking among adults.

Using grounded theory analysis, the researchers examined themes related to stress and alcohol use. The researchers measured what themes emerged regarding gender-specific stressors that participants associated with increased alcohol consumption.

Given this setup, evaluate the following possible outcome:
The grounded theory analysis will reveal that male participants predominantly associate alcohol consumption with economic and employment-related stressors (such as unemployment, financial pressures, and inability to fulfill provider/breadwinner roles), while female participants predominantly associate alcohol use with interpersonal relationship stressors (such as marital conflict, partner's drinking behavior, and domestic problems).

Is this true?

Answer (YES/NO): NO